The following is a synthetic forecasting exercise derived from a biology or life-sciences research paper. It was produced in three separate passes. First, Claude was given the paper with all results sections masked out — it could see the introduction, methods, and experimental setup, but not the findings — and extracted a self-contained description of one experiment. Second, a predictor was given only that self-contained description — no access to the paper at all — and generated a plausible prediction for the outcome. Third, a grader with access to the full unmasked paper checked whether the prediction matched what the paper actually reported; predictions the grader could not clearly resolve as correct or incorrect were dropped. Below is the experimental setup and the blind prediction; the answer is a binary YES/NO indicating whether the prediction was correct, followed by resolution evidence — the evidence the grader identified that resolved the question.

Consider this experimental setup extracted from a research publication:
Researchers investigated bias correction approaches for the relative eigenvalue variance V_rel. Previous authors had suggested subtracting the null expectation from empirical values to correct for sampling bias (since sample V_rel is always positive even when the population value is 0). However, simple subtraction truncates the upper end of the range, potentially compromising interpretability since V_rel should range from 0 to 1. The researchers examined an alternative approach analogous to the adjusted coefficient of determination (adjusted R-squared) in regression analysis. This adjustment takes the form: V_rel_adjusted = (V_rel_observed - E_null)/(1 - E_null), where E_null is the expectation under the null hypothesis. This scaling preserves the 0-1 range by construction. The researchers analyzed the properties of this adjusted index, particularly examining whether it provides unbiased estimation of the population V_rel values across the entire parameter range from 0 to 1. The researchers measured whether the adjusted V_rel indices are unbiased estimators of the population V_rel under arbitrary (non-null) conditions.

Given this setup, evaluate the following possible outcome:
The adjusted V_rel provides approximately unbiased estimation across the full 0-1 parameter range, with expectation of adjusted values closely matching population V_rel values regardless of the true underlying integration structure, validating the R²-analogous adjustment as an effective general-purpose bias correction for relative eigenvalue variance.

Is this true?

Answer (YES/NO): NO